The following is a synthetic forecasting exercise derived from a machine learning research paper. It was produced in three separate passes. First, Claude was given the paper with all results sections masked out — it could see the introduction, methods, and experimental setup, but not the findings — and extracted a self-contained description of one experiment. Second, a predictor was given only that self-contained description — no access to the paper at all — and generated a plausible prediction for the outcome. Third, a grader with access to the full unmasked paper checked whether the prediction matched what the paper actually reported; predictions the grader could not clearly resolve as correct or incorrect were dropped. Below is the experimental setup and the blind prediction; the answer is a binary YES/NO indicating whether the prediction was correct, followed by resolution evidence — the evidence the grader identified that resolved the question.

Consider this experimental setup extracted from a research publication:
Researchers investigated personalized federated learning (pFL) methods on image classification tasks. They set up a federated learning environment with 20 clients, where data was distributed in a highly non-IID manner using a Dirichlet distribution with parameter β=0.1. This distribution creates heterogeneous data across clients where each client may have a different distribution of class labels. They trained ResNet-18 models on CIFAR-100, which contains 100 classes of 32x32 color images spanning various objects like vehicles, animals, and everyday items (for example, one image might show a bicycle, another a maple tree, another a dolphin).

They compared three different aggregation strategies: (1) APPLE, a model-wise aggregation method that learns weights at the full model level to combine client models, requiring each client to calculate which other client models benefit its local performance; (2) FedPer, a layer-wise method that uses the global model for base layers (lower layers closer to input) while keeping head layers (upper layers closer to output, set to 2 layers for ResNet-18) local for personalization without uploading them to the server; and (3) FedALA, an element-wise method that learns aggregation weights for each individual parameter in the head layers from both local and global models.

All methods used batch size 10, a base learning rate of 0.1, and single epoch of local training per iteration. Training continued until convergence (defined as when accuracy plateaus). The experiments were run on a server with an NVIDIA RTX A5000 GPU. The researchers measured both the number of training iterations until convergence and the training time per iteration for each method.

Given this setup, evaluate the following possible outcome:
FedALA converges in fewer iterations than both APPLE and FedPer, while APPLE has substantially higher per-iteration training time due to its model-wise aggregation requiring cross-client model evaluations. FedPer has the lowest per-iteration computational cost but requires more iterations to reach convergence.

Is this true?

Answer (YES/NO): NO